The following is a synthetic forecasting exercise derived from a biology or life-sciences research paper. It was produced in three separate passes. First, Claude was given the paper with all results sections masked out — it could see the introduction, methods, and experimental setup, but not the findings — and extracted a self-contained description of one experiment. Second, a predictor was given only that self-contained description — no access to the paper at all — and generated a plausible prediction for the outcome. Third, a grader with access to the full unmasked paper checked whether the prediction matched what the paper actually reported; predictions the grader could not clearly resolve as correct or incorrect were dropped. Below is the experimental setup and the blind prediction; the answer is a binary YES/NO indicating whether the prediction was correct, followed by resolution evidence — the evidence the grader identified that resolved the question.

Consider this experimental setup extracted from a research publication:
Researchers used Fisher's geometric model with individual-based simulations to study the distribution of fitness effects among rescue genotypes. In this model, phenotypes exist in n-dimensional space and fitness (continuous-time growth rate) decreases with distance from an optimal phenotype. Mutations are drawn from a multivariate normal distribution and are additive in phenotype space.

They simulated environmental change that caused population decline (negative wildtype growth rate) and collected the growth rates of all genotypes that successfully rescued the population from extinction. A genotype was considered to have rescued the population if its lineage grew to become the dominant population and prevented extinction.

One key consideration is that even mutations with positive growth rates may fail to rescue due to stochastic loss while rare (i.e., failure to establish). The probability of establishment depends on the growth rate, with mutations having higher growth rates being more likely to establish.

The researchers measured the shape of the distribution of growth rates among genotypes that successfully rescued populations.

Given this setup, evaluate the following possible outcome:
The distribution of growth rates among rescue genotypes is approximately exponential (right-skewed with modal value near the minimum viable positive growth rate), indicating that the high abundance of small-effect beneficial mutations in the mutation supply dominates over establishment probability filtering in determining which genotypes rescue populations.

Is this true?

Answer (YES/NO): NO